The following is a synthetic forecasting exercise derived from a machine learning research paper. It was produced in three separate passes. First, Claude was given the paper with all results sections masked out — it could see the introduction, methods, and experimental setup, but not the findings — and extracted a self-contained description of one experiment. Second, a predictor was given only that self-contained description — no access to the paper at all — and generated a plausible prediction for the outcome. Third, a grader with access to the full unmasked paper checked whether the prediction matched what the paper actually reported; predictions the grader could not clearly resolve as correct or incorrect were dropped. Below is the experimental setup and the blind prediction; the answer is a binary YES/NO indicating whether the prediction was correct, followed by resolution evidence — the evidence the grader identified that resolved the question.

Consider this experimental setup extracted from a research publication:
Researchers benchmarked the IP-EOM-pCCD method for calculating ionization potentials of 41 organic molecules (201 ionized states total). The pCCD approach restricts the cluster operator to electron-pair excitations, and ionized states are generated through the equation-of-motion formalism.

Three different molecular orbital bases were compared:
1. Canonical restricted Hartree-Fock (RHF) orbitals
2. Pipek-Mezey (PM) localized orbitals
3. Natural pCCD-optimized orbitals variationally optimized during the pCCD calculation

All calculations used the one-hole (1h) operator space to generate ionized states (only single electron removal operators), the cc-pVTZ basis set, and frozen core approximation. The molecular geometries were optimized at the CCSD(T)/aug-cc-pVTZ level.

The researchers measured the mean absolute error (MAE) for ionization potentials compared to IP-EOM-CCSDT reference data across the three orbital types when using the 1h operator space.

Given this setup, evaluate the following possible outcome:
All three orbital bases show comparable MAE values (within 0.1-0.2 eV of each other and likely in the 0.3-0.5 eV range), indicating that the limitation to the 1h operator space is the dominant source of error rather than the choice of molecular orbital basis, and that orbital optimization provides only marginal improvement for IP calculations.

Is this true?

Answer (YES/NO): NO